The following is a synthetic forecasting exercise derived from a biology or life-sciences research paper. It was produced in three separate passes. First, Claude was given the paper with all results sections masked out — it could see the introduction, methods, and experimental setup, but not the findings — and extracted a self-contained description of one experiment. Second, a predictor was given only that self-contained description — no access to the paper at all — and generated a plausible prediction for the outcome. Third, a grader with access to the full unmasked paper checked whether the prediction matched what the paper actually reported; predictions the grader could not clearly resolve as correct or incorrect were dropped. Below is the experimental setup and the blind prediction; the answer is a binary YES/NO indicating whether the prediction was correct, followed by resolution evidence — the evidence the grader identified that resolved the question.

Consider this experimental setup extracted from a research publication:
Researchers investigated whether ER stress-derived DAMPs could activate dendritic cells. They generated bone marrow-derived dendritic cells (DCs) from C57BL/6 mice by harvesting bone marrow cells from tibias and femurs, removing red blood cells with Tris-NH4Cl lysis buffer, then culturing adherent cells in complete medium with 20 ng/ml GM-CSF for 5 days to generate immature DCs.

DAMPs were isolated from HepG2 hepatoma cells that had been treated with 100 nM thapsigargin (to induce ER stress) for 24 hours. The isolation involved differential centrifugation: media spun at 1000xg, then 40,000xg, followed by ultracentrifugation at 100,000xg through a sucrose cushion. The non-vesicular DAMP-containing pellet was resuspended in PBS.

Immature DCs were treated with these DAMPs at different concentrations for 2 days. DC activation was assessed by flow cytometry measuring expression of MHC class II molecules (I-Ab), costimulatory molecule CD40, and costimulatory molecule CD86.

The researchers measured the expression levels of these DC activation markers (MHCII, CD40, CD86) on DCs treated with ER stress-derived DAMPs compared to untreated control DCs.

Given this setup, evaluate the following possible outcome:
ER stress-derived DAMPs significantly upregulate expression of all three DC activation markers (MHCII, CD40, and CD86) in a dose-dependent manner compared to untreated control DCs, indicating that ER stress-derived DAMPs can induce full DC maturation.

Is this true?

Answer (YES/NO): NO